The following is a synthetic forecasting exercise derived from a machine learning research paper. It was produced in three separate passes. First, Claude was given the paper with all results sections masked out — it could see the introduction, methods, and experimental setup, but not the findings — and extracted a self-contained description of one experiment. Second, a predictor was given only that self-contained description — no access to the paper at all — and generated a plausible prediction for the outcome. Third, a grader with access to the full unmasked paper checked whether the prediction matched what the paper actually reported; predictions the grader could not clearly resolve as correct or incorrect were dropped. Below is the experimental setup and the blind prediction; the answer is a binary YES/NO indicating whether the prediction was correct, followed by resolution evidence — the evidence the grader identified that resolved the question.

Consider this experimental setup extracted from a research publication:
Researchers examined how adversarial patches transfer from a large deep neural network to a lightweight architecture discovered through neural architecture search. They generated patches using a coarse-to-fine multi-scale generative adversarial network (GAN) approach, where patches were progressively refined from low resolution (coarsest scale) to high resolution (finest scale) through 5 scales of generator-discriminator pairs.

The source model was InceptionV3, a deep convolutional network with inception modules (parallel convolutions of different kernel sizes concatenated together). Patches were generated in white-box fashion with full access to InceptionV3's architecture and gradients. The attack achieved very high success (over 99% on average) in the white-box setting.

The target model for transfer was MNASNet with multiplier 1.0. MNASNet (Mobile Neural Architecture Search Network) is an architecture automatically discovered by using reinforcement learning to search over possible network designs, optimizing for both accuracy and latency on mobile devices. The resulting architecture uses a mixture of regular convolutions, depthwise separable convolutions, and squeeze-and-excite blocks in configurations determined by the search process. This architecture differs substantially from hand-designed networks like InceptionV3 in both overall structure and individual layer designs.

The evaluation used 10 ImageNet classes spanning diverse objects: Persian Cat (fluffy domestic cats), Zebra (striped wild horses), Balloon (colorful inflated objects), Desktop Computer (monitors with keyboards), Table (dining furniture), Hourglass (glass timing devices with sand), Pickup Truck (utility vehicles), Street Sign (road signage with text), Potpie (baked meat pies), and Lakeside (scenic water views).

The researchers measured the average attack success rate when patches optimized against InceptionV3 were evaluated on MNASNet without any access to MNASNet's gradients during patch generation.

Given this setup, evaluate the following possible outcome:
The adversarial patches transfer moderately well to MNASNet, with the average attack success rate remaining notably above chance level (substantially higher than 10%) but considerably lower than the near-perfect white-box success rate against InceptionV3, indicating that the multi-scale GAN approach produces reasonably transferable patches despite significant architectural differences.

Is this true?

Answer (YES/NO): YES